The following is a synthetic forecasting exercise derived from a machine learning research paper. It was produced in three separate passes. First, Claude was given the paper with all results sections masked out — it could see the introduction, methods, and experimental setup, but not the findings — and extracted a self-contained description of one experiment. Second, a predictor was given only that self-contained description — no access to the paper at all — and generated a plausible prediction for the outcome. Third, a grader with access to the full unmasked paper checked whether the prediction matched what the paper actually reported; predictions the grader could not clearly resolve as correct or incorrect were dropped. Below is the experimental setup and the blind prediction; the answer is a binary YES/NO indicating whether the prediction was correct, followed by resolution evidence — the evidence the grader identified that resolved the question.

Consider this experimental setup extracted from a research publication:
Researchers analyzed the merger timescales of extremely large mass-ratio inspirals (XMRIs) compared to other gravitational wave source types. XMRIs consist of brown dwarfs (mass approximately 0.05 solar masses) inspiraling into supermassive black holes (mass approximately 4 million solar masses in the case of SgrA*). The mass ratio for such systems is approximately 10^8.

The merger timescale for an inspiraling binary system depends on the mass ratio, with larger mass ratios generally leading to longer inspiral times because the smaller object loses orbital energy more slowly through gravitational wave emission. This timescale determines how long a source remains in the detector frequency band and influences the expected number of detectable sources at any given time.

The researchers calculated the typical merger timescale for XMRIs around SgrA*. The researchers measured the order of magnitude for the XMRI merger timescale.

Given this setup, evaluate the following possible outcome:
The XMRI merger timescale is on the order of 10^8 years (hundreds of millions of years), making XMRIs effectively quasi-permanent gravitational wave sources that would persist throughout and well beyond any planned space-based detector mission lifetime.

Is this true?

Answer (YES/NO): YES